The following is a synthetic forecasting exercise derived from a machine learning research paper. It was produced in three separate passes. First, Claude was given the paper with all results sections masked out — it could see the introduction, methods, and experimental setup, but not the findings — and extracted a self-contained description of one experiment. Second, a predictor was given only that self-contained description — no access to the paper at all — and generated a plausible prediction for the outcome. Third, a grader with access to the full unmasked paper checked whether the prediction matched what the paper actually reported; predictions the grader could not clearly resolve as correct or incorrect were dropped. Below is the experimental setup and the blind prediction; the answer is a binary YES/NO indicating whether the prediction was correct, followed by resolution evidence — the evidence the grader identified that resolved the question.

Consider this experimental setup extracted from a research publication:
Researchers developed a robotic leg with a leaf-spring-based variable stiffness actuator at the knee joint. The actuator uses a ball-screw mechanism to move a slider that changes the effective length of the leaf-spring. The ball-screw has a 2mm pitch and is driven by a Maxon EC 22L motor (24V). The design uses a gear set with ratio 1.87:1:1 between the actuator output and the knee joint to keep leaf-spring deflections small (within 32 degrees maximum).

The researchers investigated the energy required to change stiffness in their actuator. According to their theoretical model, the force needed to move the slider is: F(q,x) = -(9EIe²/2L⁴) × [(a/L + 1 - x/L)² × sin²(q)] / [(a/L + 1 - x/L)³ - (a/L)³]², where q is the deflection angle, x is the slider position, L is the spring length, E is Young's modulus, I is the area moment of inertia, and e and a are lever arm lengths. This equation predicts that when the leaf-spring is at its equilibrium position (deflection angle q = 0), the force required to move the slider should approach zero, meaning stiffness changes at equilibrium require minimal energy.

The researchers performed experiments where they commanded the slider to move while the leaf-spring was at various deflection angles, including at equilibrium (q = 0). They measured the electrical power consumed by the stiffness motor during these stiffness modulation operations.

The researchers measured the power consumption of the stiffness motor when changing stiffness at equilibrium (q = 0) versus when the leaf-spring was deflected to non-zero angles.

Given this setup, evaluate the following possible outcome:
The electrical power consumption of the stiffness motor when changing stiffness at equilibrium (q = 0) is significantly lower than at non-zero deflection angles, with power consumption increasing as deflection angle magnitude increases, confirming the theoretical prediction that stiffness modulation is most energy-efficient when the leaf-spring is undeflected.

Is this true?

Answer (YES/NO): NO